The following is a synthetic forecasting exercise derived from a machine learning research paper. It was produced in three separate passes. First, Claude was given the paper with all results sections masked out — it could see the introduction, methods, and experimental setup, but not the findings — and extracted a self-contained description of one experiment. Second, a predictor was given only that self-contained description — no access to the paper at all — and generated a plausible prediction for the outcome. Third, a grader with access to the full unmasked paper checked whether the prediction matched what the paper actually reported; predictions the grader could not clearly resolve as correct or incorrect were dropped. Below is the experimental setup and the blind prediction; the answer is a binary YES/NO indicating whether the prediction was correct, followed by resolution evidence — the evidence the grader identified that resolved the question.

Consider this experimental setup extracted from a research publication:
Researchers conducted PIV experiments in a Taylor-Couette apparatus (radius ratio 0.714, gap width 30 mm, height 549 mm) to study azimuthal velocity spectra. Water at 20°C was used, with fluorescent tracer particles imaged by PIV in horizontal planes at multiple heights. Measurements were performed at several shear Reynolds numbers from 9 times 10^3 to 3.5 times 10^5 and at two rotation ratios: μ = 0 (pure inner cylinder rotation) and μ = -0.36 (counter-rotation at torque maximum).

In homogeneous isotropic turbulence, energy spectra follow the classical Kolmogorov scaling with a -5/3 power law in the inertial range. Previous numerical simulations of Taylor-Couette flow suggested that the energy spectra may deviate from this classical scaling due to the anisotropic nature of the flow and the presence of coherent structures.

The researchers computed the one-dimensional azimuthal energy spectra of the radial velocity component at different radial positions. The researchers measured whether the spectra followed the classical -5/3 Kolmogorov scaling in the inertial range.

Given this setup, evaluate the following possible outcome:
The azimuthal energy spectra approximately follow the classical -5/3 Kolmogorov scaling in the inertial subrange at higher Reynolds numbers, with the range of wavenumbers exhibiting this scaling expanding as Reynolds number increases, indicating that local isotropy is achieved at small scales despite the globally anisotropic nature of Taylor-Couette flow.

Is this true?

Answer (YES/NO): NO